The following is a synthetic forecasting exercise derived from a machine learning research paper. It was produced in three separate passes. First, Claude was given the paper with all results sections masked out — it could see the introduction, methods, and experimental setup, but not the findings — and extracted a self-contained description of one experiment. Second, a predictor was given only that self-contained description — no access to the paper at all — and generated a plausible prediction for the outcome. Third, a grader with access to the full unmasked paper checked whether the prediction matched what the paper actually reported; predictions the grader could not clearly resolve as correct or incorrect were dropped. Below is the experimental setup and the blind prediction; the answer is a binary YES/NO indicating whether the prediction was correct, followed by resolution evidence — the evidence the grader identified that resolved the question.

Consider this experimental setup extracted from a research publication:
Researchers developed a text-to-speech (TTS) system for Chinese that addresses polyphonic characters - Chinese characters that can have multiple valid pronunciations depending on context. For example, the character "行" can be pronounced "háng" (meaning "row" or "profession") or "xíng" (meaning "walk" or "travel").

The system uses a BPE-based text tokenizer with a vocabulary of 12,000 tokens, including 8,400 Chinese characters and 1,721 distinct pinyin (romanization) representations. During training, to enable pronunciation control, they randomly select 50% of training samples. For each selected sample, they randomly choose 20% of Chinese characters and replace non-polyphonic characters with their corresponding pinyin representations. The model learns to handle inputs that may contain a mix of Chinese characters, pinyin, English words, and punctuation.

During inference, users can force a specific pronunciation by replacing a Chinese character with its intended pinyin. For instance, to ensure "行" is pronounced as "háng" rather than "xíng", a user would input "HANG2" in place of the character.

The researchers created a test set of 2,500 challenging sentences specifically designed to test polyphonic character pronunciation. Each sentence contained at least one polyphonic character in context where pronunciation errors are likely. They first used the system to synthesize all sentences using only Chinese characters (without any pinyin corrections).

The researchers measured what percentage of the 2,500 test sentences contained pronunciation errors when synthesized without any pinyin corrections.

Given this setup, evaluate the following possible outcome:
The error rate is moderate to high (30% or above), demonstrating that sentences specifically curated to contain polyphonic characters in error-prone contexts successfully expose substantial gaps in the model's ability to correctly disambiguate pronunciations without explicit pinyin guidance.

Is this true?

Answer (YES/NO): NO